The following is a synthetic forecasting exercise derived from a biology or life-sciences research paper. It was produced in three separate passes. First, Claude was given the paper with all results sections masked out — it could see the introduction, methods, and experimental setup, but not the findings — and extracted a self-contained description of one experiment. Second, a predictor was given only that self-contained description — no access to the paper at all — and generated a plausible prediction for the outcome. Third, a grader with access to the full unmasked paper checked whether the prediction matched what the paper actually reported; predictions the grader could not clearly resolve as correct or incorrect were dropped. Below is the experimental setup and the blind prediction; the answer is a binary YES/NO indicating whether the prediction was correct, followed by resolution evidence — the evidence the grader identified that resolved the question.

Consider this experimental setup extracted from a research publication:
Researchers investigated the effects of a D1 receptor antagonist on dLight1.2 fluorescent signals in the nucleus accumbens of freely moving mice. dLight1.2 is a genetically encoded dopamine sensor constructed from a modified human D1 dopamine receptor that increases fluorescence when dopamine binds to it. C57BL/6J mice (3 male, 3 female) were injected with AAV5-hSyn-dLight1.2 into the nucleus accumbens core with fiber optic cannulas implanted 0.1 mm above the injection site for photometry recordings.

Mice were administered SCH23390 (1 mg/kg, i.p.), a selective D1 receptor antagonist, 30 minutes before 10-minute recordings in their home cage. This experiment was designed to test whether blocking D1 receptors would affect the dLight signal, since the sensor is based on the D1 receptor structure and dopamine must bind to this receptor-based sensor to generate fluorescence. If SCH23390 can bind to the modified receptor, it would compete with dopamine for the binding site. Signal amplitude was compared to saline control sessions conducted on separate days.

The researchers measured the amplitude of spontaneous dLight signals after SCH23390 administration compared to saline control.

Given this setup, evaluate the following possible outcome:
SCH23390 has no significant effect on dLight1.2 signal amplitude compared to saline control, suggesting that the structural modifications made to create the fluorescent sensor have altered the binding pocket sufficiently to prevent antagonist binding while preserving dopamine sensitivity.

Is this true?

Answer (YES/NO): NO